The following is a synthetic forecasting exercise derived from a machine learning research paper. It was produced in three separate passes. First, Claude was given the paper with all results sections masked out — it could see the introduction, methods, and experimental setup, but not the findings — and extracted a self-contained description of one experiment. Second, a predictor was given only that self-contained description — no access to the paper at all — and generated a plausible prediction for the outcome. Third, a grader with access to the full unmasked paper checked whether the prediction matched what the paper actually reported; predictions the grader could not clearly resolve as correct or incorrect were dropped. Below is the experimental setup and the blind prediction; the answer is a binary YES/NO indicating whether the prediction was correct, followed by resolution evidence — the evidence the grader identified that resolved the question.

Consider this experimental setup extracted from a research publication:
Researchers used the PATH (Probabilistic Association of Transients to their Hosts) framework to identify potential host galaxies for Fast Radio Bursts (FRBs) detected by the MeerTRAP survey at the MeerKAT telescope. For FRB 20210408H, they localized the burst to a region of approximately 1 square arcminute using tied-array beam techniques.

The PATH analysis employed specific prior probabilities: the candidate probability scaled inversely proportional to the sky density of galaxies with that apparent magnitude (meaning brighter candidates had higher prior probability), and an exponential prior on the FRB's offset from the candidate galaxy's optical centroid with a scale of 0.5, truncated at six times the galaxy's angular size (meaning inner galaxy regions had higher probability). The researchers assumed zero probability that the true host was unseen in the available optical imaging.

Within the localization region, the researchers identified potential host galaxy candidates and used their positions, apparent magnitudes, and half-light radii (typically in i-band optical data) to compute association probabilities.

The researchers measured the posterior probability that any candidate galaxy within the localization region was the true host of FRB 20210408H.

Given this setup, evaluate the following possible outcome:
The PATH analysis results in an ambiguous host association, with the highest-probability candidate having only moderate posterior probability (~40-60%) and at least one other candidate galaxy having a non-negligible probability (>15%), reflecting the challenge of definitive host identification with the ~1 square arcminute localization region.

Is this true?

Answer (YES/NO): NO